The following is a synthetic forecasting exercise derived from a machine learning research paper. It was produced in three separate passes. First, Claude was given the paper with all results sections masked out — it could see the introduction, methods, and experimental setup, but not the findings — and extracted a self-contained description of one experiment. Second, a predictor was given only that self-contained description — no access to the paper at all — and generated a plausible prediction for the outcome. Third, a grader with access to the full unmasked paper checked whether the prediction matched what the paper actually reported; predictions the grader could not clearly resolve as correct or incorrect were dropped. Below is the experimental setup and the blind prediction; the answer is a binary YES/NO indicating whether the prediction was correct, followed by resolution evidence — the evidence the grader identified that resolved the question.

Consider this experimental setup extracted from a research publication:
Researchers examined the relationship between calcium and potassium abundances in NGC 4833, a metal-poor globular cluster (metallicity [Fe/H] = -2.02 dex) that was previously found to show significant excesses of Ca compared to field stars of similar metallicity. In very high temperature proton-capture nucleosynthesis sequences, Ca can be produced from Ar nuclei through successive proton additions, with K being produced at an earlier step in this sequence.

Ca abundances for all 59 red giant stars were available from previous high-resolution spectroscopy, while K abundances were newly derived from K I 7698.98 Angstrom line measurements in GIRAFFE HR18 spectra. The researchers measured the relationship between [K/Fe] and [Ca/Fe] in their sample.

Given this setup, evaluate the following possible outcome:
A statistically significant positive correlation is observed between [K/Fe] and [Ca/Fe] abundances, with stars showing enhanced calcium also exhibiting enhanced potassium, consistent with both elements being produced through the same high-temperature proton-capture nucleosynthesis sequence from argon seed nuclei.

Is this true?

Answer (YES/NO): NO